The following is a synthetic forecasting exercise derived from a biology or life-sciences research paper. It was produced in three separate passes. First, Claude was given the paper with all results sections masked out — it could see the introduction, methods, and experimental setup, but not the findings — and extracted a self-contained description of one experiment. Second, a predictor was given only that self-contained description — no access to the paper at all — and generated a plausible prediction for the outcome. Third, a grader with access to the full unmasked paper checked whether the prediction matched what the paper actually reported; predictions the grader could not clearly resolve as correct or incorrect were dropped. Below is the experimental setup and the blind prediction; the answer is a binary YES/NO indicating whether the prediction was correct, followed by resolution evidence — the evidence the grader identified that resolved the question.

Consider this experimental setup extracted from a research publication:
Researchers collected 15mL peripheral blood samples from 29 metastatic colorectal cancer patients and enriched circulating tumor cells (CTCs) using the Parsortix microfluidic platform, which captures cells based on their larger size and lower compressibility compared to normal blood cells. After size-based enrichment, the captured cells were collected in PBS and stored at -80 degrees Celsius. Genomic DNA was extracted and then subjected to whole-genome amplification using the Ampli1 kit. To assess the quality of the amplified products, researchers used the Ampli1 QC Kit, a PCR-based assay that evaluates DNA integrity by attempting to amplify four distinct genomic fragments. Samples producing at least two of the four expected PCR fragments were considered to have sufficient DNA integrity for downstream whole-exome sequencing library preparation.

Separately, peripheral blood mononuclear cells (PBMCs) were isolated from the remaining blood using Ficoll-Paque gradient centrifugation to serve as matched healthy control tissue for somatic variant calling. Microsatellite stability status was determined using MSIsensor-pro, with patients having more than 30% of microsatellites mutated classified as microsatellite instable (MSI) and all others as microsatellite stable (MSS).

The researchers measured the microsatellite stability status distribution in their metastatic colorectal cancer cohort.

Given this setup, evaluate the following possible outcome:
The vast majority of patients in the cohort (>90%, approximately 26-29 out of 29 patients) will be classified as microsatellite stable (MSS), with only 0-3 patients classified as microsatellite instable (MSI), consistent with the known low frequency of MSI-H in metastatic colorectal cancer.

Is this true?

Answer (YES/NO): YES